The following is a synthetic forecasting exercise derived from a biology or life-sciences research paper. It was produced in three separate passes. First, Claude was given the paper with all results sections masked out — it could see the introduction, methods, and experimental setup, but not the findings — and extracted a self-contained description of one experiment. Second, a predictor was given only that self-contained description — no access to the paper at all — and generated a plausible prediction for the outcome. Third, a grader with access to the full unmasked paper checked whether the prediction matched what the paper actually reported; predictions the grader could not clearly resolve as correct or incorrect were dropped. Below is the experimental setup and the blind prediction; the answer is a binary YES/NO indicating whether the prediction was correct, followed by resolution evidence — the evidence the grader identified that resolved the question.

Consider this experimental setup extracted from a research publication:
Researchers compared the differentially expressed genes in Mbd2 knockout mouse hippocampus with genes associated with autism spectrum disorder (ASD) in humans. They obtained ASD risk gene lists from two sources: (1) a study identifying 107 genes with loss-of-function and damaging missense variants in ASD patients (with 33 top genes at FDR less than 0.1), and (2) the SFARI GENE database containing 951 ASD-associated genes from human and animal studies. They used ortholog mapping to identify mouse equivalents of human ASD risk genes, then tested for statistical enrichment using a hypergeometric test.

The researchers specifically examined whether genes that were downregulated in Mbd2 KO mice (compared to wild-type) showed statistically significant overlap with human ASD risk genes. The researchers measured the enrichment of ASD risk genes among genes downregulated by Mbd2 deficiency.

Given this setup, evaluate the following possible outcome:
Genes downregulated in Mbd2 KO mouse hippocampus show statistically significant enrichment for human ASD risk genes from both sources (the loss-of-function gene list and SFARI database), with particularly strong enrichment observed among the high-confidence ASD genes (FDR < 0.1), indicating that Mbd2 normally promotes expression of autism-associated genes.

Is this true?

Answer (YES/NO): YES